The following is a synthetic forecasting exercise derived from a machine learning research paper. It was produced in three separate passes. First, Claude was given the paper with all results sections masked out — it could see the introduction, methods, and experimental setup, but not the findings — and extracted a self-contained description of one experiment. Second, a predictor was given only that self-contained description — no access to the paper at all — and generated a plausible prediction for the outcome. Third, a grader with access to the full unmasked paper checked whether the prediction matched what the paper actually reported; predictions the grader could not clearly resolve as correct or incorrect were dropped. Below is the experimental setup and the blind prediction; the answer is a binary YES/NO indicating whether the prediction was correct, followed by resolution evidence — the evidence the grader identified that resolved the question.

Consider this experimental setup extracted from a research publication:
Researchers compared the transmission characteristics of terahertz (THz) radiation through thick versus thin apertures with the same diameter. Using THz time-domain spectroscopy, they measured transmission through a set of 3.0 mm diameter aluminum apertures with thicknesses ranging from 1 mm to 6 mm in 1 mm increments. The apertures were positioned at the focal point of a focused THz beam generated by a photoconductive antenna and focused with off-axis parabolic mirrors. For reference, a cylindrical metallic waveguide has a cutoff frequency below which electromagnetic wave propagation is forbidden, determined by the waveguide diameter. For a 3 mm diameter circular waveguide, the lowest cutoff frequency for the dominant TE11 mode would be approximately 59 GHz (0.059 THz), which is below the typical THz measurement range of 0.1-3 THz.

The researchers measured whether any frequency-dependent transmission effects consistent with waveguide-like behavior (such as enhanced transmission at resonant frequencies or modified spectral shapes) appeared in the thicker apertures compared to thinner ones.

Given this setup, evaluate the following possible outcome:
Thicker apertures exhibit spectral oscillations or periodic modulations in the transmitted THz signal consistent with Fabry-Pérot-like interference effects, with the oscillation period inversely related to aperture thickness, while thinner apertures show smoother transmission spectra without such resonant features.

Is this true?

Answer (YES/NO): NO